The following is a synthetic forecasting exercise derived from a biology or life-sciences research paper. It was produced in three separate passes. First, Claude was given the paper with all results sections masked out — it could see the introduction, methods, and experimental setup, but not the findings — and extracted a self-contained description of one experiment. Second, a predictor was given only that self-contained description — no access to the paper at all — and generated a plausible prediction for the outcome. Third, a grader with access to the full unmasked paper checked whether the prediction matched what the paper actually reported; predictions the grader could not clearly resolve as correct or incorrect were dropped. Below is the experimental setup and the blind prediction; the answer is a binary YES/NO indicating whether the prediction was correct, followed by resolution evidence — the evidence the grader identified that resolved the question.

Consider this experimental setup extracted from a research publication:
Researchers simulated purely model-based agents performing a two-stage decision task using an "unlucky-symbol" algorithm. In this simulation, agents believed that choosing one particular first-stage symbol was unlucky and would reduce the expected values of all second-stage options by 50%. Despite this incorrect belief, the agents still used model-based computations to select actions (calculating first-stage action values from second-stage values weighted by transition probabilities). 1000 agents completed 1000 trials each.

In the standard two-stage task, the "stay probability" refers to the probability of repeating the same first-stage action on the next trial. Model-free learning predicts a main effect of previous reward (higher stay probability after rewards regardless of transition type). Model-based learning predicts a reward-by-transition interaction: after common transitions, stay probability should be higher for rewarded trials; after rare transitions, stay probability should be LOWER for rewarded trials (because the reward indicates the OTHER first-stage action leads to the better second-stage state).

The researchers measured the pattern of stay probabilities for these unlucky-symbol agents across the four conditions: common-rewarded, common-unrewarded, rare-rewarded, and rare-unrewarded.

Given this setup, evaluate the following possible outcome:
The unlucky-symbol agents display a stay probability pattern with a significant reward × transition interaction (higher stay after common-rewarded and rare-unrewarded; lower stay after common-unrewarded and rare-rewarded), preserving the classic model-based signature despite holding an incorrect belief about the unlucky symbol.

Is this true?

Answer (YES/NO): NO